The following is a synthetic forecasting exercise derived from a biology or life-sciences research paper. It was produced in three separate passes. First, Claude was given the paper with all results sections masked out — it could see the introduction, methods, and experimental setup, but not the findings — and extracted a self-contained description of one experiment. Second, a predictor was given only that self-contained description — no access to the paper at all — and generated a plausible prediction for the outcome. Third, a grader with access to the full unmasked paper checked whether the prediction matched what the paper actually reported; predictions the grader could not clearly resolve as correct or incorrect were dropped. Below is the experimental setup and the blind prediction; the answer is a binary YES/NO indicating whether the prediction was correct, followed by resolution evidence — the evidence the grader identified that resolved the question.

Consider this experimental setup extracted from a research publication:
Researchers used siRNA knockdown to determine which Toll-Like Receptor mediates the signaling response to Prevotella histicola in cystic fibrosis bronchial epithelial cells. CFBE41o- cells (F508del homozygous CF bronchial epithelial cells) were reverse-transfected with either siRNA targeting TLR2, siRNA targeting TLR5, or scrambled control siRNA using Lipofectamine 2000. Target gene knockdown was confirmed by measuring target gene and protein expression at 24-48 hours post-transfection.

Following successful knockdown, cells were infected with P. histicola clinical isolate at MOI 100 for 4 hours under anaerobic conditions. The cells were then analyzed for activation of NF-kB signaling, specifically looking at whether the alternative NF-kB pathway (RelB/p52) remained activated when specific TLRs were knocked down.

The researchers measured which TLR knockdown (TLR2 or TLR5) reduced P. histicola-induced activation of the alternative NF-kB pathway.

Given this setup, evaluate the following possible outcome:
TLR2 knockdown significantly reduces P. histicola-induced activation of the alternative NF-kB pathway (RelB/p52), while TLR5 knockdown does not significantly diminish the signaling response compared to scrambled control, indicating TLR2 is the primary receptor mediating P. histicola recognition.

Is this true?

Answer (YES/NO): NO